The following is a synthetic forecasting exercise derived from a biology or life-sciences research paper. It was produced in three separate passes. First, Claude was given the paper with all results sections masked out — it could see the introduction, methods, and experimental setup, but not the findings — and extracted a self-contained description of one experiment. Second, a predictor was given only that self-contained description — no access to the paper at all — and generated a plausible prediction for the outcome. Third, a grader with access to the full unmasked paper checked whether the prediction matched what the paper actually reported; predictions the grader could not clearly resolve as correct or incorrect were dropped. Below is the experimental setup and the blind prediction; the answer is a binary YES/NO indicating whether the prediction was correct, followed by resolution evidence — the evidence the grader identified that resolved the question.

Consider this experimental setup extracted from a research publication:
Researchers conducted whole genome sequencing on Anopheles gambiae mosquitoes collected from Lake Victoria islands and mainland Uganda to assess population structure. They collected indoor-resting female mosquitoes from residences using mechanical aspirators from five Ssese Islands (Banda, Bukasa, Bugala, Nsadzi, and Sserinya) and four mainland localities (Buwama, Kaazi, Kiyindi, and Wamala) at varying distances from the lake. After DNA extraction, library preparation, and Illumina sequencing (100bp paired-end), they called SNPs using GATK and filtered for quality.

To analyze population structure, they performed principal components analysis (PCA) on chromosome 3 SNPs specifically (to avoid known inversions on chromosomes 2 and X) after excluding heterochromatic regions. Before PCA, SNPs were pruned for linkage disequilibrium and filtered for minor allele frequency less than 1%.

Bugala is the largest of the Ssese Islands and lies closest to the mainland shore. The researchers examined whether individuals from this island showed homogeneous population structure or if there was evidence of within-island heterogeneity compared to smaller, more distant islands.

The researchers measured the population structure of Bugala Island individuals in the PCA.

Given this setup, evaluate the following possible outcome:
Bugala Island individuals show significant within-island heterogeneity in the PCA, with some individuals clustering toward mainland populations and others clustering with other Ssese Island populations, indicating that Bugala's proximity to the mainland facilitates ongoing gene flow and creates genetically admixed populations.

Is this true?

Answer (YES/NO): YES